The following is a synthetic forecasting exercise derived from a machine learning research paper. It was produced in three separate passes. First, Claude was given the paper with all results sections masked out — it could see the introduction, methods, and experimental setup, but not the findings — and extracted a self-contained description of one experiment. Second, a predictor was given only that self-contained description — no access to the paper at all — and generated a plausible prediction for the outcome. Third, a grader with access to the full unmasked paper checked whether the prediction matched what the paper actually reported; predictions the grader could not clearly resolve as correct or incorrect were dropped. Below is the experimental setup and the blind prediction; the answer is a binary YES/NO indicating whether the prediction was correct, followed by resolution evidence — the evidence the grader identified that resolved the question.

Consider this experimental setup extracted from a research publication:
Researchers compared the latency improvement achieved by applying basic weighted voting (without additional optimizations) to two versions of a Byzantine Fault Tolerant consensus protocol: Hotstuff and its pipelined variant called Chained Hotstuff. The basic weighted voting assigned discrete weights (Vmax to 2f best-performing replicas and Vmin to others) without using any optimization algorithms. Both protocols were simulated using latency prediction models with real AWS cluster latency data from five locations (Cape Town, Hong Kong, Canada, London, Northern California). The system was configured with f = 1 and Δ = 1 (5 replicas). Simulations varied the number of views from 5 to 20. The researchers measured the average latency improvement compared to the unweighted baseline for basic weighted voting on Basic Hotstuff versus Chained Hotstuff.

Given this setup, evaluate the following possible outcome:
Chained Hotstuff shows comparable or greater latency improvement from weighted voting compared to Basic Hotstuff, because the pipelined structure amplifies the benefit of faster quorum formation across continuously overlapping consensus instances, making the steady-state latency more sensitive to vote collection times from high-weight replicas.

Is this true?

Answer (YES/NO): YES